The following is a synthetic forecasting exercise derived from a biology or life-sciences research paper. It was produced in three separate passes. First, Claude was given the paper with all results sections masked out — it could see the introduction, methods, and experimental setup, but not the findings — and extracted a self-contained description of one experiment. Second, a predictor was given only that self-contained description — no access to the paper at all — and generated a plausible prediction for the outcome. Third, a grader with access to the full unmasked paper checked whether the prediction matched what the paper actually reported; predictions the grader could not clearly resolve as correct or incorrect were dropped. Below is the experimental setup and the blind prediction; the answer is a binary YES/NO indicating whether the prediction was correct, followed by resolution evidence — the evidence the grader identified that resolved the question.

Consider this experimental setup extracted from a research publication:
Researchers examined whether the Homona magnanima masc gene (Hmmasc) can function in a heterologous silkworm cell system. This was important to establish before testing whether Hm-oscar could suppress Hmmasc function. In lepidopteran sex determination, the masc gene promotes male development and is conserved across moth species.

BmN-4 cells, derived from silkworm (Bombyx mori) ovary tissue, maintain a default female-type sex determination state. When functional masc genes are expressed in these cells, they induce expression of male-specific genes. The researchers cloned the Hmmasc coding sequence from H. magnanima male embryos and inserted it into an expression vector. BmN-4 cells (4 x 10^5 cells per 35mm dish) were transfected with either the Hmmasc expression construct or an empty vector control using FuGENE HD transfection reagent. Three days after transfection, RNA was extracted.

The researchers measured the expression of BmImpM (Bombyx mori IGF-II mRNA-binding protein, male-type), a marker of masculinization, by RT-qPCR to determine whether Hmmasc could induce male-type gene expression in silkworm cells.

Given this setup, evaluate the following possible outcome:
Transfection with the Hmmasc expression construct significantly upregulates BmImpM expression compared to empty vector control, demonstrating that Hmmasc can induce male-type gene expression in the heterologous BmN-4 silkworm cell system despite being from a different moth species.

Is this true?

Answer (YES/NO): NO